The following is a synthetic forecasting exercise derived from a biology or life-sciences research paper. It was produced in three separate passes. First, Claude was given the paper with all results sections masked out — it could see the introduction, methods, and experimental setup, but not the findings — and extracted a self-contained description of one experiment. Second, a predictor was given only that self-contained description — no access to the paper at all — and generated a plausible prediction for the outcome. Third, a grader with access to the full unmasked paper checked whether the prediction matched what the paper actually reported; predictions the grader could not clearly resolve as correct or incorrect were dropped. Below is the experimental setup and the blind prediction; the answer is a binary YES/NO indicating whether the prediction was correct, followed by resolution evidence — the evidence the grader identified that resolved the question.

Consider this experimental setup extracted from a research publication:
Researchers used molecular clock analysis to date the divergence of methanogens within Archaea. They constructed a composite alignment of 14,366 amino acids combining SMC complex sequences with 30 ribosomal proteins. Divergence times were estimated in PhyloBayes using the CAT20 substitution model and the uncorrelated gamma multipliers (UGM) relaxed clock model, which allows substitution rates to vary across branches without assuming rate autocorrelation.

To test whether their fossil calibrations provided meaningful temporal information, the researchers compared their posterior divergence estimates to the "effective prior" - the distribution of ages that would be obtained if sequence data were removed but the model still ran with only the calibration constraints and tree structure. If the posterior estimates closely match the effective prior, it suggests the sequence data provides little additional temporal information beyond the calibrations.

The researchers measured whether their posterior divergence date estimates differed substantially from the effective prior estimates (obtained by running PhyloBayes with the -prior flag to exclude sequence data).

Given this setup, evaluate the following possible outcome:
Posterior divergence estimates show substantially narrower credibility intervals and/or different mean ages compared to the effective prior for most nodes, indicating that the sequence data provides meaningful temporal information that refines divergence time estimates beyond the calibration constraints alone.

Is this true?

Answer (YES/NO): NO